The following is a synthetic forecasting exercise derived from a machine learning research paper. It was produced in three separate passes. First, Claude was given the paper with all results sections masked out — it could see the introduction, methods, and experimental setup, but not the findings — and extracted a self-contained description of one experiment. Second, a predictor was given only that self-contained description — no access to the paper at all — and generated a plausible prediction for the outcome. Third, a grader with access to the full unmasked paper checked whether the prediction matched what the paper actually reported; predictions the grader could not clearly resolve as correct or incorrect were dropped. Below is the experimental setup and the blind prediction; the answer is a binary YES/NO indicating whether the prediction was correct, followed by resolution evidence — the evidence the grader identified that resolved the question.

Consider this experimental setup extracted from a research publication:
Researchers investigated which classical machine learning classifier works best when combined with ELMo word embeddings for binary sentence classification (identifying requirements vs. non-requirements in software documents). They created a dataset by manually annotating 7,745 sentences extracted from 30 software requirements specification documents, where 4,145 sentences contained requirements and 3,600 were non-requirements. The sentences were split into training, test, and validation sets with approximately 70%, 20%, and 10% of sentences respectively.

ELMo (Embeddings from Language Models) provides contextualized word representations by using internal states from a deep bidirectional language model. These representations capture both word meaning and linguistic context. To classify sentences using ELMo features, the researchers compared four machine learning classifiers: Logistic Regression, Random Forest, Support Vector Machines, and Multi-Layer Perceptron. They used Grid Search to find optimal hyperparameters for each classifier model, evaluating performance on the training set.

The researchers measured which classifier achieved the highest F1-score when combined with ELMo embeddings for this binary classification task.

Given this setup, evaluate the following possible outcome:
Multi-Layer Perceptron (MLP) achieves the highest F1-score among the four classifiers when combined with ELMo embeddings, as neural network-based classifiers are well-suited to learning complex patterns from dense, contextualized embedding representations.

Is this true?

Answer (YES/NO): NO